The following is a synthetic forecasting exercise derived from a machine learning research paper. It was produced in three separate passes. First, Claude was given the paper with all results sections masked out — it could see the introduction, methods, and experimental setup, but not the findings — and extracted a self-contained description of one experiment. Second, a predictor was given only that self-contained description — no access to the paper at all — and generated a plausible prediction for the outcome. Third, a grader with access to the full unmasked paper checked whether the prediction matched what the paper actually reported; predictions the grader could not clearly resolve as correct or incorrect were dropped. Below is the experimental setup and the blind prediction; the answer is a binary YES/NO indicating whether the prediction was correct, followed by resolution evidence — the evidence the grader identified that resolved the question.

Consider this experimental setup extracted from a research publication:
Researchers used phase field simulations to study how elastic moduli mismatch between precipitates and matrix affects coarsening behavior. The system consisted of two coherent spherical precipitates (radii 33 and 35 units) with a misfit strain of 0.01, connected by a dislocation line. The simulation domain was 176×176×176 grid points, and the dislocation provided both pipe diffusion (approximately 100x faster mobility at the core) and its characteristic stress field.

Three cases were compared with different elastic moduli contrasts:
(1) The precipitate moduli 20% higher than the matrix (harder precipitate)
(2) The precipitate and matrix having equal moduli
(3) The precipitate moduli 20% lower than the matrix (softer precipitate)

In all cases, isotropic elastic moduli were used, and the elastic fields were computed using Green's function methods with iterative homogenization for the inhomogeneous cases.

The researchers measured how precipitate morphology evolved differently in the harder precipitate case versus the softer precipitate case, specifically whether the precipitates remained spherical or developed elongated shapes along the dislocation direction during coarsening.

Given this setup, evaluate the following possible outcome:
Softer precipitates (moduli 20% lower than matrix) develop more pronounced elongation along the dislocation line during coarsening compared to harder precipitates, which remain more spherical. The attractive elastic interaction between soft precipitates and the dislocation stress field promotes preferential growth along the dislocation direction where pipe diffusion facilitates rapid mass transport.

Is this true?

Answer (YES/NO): YES